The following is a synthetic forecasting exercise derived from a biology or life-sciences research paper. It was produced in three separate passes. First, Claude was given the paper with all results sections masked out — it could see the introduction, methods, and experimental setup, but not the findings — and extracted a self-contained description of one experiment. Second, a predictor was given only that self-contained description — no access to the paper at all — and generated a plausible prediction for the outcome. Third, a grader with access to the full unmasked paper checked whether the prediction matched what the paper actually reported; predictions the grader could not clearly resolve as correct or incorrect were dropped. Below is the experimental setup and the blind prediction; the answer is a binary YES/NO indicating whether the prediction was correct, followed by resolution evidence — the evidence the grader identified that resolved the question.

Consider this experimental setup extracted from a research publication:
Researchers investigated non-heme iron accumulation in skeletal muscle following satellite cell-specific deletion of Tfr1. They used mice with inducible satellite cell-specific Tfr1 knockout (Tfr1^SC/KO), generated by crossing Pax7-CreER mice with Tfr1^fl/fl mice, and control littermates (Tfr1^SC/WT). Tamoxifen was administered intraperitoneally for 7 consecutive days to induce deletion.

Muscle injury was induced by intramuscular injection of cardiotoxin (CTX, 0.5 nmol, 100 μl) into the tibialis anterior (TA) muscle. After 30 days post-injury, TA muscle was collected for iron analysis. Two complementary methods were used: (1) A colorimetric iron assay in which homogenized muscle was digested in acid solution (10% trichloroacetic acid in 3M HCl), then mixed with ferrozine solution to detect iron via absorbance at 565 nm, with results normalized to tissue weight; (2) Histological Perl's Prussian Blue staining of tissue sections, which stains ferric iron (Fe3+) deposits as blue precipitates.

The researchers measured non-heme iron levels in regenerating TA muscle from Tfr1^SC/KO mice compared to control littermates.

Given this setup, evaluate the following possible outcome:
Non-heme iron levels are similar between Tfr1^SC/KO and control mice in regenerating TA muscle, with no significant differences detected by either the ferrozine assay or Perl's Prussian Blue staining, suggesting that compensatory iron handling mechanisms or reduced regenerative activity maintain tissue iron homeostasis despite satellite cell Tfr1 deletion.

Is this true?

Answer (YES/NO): NO